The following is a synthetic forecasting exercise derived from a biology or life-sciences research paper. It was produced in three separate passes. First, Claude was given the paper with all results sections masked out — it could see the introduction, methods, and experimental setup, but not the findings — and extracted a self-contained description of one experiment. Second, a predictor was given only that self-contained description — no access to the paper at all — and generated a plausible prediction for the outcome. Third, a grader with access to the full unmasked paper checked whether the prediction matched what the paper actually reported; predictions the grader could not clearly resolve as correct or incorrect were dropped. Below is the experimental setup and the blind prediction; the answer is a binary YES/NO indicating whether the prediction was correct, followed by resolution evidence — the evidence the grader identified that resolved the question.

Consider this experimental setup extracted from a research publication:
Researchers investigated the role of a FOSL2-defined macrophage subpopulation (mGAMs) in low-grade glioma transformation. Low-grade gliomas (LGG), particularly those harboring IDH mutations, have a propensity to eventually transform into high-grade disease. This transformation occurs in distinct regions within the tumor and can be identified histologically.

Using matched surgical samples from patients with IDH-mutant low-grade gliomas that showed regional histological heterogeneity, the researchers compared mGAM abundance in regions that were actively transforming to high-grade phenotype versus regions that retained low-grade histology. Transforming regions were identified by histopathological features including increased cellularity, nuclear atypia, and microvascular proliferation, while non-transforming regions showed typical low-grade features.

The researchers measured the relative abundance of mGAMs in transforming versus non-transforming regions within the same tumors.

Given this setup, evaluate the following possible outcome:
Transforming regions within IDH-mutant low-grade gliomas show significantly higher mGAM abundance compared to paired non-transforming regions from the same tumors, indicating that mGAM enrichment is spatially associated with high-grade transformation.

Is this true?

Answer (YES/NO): YES